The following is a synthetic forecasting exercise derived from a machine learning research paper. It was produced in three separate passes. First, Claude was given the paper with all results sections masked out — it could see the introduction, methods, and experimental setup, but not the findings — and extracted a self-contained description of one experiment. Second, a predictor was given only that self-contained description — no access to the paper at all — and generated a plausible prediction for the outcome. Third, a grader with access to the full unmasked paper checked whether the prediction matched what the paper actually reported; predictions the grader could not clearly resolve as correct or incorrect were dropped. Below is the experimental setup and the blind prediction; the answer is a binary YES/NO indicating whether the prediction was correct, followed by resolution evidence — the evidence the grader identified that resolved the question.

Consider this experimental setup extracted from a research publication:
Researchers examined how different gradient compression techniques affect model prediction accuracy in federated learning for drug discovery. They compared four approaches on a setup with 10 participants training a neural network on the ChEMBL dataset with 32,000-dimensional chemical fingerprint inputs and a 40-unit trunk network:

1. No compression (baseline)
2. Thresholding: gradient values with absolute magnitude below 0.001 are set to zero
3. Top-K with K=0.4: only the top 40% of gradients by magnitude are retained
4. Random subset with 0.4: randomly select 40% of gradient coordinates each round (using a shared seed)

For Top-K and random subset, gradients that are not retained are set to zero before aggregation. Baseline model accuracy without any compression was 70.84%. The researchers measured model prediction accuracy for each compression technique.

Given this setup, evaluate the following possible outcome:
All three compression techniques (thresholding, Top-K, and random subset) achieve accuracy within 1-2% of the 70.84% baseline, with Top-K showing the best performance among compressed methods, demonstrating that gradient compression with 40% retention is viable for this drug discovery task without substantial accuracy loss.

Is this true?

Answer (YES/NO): NO